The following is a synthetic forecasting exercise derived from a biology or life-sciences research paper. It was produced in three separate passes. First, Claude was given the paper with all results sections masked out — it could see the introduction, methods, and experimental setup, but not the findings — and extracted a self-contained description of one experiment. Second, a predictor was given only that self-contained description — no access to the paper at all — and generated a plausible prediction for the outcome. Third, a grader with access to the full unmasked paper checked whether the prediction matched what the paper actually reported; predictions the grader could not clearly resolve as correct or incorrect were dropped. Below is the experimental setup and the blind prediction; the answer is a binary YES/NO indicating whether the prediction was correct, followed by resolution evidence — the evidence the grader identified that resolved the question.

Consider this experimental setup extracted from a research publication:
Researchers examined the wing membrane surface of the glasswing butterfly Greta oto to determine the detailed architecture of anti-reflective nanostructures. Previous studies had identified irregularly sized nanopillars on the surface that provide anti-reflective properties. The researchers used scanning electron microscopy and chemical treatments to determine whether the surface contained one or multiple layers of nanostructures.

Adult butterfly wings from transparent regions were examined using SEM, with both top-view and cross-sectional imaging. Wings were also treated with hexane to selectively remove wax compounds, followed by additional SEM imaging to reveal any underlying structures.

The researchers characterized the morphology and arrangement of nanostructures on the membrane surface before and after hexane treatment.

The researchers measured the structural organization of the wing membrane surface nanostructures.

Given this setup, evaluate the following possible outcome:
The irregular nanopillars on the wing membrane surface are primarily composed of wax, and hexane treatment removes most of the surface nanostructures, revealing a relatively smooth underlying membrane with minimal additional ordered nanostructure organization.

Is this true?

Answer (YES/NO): NO